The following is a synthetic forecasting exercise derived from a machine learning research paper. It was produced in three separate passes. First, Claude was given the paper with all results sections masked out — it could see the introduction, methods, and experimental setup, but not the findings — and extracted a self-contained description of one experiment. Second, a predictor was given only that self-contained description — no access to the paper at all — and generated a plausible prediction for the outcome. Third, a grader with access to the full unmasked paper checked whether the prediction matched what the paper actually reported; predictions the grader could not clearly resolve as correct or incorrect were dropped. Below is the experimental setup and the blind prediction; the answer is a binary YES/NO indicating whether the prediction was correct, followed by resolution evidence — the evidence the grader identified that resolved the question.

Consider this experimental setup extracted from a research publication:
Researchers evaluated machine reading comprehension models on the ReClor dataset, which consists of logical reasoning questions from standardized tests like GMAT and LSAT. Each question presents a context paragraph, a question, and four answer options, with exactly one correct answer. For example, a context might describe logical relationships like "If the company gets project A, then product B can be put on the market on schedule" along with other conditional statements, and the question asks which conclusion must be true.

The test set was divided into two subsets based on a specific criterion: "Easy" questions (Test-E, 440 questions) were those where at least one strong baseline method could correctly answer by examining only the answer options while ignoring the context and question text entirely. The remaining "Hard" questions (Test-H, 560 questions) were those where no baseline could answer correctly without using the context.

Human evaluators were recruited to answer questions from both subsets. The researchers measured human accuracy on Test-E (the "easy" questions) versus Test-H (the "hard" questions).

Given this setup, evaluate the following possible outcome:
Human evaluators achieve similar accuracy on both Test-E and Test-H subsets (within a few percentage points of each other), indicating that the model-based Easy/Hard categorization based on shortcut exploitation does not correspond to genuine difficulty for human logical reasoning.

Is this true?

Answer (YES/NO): NO